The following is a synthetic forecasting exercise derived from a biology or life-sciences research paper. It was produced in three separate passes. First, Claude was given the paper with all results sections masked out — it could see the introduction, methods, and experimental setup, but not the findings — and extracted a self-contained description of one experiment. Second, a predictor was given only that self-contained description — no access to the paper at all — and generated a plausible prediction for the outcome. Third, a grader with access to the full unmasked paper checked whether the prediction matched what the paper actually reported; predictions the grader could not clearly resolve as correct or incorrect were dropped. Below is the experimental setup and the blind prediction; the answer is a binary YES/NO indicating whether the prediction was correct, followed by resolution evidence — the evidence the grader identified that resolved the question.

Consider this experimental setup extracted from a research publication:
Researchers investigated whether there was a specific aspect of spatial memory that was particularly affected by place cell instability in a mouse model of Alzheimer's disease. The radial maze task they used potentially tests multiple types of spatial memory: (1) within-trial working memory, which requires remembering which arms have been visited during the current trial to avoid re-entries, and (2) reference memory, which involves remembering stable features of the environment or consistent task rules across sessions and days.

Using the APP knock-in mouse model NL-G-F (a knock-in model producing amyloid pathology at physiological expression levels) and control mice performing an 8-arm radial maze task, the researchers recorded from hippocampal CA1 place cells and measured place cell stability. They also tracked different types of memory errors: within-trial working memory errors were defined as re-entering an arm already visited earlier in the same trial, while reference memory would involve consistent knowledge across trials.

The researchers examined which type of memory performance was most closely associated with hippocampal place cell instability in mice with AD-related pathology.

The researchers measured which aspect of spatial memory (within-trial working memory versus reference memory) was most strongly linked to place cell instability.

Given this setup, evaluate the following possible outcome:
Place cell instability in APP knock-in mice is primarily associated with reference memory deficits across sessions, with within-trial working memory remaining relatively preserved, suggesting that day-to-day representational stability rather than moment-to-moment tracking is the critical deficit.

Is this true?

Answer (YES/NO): NO